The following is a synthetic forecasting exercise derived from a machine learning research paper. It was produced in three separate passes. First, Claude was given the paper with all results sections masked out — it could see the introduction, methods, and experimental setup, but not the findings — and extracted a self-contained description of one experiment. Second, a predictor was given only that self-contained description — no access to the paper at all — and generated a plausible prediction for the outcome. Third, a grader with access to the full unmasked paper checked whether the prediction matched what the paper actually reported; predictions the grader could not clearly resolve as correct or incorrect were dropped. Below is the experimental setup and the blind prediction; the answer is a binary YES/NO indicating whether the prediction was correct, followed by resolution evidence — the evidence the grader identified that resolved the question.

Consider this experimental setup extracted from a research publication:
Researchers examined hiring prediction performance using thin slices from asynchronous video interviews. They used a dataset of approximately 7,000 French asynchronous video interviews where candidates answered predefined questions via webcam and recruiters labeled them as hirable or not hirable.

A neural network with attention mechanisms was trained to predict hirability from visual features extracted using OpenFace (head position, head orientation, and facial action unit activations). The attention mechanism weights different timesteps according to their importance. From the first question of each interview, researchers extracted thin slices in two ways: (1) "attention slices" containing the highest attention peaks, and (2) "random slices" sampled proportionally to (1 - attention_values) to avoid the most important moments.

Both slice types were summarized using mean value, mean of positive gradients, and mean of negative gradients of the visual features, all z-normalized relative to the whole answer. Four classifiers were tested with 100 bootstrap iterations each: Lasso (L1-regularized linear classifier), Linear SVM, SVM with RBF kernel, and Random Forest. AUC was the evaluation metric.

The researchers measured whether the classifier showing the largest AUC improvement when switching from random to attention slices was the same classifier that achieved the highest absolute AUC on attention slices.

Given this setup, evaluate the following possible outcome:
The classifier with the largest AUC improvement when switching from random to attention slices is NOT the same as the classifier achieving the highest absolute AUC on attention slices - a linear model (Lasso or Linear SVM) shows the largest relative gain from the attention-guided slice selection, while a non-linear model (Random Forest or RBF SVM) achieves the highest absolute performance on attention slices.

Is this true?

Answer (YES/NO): YES